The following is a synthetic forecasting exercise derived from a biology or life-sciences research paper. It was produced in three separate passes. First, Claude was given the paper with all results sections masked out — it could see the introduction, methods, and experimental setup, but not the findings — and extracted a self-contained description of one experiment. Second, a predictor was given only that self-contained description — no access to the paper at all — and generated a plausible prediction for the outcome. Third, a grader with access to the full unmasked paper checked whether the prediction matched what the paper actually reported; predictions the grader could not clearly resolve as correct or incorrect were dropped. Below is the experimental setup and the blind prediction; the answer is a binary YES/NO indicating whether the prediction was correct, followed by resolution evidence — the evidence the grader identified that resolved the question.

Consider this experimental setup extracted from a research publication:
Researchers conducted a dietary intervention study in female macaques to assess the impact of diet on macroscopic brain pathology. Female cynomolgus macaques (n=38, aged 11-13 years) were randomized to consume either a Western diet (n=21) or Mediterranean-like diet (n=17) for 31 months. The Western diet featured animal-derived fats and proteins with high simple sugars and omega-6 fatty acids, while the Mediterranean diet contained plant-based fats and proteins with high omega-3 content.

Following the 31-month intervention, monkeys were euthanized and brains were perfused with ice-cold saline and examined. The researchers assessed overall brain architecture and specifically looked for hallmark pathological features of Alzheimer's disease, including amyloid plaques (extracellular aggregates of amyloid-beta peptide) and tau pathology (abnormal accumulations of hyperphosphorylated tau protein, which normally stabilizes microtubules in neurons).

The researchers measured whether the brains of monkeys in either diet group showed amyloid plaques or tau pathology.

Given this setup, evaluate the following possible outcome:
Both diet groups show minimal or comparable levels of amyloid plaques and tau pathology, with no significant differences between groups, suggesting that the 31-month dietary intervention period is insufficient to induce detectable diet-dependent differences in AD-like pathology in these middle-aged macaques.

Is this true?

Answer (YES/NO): YES